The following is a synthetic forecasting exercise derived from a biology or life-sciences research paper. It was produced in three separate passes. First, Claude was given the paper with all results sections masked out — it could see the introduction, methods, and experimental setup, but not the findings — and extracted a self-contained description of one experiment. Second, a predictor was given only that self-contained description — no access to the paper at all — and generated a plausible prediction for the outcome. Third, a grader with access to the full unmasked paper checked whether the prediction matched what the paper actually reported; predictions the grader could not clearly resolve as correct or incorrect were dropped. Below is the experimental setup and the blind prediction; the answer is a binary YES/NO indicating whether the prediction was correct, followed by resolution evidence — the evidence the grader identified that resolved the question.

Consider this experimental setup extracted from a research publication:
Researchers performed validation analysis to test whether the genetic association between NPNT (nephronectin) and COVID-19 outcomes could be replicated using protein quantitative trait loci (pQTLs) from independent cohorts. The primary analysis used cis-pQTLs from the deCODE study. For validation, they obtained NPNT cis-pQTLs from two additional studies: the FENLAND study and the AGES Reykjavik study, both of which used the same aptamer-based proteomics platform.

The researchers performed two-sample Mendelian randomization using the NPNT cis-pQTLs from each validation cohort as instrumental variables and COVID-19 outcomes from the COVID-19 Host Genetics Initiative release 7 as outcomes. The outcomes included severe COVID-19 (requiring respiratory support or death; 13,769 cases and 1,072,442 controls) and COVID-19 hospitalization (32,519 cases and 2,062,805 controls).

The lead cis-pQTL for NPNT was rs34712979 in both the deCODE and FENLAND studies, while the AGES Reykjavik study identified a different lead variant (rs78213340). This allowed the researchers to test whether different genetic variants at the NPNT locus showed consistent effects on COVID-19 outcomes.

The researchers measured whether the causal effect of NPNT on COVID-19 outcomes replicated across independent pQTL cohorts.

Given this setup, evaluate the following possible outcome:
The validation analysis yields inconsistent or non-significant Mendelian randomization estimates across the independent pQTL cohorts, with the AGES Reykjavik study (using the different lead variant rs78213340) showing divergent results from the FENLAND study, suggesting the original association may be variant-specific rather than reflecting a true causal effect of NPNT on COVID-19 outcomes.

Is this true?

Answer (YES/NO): NO